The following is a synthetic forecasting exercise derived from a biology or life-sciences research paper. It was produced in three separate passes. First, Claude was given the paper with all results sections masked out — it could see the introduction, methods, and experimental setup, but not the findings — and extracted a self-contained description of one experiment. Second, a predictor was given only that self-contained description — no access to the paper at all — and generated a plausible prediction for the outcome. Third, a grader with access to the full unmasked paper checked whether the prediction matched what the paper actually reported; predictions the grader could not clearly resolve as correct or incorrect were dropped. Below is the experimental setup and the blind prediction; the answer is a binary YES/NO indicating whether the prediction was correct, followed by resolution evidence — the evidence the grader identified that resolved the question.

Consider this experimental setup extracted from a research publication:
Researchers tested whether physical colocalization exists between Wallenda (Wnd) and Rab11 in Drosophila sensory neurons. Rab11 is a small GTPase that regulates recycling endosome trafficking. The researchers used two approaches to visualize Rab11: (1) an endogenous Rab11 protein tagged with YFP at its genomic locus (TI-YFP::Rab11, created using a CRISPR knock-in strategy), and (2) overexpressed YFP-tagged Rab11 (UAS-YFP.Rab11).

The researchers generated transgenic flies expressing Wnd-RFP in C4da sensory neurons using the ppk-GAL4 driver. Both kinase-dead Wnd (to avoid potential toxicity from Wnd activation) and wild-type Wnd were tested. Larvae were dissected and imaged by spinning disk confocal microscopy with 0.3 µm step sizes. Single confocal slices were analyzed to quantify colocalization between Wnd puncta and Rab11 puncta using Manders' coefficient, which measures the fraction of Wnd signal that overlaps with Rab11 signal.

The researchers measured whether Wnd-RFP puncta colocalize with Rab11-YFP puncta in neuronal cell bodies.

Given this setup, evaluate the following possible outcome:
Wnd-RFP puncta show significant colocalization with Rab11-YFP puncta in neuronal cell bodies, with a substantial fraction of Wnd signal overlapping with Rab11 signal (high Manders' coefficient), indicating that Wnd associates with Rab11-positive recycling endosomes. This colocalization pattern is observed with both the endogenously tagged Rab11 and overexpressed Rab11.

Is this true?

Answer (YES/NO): YES